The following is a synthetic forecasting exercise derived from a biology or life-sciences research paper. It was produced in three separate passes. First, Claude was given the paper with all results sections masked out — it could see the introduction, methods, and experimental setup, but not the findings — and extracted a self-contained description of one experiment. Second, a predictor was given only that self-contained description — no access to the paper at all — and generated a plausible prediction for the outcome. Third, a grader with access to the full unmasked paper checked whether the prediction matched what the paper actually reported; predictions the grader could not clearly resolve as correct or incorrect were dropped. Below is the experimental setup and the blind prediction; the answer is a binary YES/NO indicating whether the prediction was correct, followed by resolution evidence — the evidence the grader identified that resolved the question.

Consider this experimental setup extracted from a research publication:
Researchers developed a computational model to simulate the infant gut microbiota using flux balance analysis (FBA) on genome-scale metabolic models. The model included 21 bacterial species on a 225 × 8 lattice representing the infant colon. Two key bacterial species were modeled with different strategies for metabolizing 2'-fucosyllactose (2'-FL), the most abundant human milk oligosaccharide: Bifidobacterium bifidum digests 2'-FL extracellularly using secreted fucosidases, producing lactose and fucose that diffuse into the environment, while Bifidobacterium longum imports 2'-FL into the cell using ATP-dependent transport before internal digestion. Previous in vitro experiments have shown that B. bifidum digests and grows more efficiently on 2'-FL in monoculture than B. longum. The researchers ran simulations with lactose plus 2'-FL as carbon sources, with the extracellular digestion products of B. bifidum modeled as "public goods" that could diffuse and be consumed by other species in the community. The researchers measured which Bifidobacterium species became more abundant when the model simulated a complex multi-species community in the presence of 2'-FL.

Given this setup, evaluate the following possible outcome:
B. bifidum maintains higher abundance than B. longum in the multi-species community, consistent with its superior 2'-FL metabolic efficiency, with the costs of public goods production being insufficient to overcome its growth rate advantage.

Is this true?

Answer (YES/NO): NO